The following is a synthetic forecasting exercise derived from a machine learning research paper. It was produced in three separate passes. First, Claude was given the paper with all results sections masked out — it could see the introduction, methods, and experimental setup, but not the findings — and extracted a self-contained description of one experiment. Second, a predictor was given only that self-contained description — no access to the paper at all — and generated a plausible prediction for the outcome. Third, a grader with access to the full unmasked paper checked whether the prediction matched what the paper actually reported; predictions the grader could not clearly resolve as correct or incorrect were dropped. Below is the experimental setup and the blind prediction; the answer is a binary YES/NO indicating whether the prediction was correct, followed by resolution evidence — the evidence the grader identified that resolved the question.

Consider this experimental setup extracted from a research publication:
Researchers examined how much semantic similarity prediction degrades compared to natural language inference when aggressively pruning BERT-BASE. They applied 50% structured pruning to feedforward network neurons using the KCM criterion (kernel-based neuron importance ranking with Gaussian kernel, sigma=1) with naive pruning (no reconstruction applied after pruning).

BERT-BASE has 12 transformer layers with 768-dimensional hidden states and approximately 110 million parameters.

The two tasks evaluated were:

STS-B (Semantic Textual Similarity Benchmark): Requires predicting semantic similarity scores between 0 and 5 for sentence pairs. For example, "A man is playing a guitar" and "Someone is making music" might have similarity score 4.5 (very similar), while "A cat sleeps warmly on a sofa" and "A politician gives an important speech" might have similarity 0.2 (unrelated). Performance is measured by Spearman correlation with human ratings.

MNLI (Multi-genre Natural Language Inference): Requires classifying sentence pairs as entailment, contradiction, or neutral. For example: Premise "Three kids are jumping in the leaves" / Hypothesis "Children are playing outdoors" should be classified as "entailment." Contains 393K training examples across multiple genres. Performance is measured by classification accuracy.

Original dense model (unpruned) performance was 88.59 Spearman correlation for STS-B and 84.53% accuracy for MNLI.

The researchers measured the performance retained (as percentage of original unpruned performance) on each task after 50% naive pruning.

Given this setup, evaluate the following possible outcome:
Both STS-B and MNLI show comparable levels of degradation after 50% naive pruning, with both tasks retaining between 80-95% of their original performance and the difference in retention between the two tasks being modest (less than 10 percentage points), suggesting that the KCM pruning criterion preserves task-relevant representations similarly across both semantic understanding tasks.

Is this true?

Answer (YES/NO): NO